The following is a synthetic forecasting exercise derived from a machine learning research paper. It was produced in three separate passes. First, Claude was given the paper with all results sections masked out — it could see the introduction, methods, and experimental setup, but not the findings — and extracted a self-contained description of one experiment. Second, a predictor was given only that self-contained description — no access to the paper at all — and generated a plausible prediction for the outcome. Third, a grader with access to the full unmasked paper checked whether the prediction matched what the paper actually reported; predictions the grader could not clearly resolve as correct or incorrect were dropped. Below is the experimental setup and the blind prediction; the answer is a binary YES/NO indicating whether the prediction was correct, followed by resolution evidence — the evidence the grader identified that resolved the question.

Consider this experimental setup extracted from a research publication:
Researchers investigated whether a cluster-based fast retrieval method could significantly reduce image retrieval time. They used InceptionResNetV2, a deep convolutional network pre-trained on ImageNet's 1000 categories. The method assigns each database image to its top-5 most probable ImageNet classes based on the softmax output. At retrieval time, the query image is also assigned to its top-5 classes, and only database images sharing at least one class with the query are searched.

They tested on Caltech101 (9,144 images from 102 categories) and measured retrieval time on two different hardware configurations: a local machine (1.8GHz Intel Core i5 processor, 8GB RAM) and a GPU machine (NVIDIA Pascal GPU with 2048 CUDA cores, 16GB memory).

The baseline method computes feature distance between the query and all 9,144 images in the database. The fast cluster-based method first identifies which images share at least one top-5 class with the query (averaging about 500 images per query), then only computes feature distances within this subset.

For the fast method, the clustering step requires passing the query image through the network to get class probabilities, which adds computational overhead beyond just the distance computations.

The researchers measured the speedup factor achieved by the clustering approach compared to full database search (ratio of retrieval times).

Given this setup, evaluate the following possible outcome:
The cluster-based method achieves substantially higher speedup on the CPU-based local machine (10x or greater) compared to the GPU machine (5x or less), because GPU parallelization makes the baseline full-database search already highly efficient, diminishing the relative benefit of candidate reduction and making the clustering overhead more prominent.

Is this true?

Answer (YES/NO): NO